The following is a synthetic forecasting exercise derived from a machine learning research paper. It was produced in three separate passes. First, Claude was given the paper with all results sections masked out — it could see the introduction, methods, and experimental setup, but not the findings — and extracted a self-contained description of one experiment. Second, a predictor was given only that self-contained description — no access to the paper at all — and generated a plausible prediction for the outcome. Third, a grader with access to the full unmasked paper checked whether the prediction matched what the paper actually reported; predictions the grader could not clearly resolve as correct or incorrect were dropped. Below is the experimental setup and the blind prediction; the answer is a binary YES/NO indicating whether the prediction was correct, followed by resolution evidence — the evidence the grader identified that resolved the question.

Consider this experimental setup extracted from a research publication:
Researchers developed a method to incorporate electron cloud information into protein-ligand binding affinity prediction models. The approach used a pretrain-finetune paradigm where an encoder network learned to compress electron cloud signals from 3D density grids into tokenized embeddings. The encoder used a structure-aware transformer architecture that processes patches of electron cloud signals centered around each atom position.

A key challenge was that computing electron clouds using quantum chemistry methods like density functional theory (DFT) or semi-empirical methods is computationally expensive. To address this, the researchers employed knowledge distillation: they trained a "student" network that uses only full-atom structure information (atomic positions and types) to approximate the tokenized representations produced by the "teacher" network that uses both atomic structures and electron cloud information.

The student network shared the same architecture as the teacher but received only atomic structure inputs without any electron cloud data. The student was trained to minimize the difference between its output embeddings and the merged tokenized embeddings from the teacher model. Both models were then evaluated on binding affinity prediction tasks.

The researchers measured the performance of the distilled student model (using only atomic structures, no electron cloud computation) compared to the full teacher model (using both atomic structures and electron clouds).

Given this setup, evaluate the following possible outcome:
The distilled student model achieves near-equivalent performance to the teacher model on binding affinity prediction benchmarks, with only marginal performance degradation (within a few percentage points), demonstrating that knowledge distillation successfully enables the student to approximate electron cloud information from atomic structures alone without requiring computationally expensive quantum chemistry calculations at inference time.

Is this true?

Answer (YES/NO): YES